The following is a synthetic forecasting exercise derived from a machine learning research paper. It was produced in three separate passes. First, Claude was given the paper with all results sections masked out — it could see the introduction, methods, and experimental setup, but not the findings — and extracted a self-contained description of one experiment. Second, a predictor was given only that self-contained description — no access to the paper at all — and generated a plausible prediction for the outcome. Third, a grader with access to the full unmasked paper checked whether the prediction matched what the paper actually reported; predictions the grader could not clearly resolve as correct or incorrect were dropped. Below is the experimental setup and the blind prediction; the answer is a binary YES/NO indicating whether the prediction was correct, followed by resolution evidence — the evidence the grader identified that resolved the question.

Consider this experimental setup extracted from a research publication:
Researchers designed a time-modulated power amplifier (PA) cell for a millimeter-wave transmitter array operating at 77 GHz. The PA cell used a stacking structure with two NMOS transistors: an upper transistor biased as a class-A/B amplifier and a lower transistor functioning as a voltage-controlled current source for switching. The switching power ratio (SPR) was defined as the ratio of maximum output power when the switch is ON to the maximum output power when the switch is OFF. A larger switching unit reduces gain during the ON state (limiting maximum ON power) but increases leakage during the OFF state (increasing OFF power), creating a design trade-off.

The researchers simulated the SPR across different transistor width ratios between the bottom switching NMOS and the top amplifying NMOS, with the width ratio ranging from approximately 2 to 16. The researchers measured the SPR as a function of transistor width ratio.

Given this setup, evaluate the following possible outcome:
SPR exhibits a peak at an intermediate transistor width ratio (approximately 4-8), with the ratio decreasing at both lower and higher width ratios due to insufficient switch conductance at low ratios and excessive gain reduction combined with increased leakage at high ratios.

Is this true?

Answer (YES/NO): YES